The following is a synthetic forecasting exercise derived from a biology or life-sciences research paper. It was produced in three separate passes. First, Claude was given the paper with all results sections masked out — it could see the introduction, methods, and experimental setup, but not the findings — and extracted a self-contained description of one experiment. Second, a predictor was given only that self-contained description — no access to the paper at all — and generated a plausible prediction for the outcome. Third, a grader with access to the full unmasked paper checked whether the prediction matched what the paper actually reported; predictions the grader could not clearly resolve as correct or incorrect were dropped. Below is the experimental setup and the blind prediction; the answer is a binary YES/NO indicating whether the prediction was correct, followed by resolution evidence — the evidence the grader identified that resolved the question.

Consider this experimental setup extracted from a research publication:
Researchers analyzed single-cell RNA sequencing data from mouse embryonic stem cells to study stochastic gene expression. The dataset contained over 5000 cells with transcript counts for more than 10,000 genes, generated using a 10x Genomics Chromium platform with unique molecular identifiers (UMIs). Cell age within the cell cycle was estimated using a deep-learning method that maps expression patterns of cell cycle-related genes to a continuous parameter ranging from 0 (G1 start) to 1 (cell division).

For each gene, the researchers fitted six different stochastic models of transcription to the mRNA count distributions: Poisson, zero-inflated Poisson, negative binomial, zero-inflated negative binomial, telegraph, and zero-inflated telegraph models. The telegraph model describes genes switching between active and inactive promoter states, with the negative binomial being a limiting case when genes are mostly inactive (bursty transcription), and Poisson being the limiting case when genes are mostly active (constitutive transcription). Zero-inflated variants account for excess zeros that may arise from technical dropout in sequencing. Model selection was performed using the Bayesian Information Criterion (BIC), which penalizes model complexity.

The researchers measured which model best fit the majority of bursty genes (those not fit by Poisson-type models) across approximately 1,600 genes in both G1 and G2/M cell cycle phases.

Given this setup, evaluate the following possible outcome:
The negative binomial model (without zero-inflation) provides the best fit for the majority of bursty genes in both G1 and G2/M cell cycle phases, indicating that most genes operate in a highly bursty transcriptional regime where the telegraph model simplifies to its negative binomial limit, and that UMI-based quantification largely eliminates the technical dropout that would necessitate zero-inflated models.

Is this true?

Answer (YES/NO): YES